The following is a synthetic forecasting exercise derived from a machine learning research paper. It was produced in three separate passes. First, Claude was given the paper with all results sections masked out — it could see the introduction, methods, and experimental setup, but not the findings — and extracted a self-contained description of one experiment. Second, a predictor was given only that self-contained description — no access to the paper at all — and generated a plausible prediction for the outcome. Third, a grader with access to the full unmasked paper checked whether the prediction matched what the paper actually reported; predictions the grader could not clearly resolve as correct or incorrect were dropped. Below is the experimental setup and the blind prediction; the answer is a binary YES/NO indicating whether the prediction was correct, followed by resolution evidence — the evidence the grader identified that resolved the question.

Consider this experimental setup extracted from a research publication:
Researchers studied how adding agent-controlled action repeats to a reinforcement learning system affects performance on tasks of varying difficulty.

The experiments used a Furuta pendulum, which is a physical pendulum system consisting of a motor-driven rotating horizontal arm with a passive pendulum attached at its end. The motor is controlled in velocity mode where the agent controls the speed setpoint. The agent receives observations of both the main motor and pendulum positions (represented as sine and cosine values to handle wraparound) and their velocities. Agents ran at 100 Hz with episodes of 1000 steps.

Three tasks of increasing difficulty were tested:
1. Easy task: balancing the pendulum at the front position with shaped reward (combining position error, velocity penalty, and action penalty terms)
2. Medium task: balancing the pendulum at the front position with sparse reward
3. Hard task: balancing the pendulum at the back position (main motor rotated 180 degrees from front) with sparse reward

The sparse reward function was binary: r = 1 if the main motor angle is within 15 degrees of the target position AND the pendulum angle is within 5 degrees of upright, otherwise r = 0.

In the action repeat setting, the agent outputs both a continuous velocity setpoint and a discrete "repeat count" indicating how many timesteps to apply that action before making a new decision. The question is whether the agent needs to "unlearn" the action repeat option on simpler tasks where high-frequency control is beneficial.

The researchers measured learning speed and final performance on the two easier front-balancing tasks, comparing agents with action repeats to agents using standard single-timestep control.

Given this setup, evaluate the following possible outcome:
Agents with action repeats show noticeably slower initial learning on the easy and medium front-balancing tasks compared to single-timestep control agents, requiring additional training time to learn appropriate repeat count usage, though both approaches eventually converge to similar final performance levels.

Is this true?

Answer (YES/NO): NO